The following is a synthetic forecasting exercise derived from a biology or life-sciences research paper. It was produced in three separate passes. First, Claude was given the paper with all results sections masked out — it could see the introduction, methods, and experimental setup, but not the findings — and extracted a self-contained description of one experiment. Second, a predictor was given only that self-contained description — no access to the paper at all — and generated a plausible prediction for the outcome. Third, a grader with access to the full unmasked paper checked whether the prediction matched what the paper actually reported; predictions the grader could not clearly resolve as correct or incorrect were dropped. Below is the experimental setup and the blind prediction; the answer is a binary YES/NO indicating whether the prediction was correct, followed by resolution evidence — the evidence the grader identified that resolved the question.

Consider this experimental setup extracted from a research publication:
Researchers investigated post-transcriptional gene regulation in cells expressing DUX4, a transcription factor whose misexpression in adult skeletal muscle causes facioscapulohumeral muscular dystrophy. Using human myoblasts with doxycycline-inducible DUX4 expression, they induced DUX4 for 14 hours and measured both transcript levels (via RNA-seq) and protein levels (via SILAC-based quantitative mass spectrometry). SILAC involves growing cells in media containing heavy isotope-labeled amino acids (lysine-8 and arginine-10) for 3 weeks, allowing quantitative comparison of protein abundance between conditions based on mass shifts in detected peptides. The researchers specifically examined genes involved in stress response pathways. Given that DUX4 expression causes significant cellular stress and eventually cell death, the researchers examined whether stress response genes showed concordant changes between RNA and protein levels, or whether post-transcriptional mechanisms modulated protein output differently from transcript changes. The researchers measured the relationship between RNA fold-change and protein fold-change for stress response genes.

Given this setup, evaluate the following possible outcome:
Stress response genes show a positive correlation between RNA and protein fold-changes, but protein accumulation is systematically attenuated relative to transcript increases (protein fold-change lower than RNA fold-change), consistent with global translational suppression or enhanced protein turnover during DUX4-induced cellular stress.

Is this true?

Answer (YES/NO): YES